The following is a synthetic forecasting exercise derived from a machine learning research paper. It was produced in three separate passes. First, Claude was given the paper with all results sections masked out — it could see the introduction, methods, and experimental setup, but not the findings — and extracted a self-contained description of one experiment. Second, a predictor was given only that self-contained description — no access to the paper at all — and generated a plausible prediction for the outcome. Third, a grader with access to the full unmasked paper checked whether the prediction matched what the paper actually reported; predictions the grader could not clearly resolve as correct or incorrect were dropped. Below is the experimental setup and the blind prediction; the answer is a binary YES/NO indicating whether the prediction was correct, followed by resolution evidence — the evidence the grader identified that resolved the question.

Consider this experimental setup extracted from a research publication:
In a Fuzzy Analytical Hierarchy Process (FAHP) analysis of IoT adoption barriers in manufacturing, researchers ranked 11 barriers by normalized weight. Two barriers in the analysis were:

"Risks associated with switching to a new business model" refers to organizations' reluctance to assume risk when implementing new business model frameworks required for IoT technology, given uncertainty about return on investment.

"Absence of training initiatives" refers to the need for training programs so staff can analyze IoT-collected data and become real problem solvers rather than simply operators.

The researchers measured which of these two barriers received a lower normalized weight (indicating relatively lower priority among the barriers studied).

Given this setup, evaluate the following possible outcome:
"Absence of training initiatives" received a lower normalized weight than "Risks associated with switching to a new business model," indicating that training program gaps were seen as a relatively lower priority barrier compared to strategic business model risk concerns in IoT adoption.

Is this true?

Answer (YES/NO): YES